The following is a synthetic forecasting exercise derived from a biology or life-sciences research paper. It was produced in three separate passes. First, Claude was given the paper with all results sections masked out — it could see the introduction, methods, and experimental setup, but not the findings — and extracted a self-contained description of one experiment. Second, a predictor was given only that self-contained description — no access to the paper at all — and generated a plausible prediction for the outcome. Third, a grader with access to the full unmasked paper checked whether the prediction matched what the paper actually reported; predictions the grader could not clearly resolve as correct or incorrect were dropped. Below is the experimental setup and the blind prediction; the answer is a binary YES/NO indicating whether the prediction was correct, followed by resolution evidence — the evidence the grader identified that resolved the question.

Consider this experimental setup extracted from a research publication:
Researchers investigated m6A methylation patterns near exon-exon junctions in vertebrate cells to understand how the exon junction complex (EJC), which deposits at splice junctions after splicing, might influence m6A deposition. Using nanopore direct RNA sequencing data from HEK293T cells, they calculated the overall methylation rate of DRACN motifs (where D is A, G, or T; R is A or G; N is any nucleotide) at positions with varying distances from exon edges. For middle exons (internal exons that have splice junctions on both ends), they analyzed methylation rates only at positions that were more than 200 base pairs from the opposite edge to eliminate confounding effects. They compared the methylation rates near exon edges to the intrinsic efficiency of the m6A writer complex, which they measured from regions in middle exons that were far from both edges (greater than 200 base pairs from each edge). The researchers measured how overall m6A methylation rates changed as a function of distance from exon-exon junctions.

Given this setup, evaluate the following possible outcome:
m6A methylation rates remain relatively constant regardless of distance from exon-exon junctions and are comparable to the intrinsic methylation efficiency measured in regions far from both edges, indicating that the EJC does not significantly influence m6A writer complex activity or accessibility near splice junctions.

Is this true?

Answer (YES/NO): NO